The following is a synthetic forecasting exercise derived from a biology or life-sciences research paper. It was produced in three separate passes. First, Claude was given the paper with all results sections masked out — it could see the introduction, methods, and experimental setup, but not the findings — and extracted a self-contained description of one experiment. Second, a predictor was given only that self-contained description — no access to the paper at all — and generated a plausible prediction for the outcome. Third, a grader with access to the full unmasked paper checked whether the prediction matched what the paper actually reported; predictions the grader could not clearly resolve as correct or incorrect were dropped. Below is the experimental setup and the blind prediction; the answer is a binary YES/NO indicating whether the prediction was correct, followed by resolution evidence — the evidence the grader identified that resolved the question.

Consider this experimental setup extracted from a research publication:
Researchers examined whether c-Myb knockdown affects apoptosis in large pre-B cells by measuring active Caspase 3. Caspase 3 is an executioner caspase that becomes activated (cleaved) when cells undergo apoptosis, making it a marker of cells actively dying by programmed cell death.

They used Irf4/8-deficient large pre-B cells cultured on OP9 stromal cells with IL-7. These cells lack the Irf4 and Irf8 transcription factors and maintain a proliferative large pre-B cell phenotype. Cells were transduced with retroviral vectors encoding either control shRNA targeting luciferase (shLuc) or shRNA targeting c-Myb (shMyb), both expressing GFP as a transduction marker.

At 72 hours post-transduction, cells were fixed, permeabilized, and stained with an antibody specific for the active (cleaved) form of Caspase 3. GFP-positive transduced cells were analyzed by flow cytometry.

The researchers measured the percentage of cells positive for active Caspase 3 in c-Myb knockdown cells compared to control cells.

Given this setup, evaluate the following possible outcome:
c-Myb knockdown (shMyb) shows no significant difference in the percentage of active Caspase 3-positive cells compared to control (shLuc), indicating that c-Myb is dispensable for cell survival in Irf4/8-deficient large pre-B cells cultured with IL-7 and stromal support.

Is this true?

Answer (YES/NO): NO